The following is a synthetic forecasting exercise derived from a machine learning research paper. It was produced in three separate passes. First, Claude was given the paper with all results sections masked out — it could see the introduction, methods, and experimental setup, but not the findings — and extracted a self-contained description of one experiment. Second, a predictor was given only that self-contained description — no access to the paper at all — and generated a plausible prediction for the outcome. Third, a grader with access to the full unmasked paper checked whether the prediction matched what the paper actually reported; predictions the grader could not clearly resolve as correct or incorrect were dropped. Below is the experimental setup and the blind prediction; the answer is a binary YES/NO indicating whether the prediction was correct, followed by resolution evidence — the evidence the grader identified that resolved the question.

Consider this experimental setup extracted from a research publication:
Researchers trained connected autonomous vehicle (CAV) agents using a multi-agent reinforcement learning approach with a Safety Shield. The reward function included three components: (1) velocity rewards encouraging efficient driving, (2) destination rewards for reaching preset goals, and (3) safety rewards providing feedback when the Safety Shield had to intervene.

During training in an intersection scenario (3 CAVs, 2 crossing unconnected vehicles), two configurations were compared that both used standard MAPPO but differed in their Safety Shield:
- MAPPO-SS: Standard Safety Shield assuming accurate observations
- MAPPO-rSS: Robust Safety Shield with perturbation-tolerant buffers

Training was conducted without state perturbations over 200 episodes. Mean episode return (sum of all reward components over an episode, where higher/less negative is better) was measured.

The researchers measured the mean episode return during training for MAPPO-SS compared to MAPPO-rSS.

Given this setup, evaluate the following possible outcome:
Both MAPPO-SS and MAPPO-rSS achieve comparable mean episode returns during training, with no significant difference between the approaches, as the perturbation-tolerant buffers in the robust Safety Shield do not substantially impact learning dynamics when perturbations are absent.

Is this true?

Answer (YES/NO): NO